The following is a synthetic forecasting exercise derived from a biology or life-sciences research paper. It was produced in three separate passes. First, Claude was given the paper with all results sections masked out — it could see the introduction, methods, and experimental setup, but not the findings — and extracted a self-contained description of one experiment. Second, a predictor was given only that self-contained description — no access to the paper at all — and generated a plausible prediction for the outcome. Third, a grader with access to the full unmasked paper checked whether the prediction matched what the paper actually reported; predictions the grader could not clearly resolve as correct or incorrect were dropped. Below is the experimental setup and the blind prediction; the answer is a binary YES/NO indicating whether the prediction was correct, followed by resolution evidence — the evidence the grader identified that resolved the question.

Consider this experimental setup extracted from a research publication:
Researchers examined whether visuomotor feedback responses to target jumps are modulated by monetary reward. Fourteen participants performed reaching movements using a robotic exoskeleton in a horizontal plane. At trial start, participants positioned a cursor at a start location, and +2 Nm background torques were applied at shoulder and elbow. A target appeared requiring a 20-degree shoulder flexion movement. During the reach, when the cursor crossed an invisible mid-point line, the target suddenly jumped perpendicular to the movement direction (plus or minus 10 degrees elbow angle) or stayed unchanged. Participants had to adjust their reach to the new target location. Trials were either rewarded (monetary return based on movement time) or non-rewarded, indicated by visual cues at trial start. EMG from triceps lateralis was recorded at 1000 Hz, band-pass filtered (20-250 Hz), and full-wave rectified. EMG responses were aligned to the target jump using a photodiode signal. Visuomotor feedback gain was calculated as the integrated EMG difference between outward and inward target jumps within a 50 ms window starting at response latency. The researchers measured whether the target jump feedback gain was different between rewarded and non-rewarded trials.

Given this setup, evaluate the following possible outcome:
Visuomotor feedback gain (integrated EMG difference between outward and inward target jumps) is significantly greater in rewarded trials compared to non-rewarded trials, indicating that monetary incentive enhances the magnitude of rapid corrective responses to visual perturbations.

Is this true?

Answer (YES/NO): YES